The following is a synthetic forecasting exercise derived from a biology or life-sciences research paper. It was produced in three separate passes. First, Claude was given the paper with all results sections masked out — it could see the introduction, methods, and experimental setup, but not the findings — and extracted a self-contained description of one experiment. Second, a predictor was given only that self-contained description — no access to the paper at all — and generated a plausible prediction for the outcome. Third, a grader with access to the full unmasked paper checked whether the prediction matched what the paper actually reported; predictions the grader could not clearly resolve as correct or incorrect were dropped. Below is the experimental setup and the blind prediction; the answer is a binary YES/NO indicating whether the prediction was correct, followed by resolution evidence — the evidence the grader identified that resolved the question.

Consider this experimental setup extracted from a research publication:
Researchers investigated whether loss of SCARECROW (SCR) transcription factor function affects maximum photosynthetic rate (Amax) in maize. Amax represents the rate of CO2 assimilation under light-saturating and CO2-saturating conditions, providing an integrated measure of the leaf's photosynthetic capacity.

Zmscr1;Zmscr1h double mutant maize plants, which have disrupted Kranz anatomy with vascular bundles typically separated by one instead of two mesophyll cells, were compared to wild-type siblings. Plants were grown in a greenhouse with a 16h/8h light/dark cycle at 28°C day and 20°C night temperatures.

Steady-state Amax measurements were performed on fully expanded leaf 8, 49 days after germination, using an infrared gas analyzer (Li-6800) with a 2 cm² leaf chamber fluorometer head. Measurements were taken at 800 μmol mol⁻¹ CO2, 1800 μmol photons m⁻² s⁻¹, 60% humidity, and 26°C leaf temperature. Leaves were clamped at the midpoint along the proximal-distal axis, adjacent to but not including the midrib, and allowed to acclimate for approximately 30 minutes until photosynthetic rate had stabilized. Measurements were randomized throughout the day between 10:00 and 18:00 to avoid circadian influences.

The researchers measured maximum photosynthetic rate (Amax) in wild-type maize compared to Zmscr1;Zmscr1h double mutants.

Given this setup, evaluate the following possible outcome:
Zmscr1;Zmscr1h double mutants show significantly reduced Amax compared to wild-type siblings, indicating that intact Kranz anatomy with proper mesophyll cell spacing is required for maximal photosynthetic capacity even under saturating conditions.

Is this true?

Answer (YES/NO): YES